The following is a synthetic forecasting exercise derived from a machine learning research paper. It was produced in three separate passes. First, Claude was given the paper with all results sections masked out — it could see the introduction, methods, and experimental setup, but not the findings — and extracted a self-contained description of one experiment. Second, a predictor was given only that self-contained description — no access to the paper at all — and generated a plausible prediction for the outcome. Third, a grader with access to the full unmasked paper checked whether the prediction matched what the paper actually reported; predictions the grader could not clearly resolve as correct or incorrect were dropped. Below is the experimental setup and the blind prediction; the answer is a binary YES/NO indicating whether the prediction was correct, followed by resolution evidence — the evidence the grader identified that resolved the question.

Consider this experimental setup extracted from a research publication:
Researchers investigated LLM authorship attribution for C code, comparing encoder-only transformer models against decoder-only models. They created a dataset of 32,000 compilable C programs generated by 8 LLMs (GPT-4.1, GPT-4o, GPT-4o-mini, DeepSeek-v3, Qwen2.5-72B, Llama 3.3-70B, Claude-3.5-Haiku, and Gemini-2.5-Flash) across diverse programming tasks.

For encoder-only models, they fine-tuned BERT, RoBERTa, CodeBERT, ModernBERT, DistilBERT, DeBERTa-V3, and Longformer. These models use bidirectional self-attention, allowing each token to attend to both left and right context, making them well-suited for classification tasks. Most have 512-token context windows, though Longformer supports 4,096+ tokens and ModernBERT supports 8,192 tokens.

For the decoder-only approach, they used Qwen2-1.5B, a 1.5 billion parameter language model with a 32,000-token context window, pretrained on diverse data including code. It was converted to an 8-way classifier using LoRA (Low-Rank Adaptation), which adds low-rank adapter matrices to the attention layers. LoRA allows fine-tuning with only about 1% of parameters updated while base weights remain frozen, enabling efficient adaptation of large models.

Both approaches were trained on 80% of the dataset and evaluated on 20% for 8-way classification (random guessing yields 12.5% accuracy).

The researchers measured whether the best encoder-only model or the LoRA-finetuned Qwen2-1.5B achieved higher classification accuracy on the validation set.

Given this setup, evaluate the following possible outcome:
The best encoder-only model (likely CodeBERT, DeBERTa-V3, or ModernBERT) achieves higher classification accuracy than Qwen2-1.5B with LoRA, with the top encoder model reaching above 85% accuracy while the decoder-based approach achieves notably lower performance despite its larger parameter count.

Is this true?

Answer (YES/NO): YES